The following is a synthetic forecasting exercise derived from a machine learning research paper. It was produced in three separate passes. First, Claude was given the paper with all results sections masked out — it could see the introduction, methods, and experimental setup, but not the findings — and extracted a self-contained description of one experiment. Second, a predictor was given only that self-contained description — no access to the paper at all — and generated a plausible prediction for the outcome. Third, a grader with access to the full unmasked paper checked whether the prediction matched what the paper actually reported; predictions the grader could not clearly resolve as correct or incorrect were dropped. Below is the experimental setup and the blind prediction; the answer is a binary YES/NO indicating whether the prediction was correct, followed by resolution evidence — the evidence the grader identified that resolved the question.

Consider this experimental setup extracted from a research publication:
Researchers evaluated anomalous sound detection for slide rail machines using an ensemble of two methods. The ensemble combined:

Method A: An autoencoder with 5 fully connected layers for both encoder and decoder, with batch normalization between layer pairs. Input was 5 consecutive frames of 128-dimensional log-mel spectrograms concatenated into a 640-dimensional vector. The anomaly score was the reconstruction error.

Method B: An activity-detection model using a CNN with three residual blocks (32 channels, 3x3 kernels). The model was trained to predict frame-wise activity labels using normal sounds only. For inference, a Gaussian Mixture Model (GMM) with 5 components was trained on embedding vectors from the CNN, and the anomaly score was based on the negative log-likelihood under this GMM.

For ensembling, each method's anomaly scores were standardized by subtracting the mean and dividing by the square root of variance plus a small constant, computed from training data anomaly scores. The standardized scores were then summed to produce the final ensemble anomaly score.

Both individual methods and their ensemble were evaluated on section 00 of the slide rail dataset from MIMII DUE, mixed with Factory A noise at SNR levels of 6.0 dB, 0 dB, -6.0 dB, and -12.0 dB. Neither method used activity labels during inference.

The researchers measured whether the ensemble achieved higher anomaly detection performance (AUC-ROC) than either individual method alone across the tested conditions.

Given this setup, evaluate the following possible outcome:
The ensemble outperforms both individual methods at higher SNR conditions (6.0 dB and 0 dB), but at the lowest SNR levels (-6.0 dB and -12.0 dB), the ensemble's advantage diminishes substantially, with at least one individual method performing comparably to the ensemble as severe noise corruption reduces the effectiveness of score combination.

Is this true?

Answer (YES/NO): YES